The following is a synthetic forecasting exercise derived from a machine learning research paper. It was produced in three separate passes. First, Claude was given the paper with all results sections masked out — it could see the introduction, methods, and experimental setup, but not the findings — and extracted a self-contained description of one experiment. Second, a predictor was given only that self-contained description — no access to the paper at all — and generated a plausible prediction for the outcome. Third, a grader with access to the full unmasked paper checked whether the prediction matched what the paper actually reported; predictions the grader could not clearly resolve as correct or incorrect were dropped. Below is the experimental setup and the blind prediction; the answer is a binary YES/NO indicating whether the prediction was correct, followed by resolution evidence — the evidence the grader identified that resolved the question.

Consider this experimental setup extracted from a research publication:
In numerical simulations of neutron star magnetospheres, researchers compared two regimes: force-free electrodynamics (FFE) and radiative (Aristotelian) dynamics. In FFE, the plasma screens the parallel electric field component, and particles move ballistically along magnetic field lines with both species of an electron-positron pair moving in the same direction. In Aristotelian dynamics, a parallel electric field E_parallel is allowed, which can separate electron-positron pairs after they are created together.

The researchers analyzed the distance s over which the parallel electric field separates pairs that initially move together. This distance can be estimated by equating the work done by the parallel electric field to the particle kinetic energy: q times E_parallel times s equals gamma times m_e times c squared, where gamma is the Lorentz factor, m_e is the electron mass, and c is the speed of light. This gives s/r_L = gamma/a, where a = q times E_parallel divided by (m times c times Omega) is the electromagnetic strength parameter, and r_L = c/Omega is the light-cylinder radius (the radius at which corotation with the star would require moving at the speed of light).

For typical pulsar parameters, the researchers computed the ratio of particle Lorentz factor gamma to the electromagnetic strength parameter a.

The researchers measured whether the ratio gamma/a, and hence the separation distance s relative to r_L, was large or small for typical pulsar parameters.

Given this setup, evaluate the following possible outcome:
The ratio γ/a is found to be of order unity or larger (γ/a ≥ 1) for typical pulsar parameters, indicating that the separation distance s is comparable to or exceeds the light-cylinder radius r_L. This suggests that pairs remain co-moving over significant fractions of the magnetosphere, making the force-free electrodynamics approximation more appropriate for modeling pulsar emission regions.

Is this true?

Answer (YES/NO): NO